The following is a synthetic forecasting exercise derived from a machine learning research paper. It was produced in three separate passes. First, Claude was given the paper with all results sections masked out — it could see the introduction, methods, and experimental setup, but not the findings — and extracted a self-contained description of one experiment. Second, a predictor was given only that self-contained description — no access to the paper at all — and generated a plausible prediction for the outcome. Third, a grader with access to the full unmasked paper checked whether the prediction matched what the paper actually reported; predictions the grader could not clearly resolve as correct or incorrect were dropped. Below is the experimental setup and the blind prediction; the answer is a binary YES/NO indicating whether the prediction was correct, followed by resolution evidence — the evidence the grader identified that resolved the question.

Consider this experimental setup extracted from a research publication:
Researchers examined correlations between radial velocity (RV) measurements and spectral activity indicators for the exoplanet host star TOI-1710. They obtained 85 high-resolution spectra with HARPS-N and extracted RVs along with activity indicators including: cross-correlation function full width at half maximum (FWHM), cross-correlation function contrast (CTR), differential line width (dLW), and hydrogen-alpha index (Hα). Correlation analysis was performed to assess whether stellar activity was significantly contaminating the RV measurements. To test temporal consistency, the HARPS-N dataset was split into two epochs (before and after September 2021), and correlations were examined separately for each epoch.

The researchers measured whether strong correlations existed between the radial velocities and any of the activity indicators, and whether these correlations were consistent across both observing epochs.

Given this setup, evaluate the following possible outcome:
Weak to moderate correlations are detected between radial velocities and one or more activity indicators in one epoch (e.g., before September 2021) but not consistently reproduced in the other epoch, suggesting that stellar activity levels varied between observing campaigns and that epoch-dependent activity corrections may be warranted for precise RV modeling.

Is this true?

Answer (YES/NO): NO